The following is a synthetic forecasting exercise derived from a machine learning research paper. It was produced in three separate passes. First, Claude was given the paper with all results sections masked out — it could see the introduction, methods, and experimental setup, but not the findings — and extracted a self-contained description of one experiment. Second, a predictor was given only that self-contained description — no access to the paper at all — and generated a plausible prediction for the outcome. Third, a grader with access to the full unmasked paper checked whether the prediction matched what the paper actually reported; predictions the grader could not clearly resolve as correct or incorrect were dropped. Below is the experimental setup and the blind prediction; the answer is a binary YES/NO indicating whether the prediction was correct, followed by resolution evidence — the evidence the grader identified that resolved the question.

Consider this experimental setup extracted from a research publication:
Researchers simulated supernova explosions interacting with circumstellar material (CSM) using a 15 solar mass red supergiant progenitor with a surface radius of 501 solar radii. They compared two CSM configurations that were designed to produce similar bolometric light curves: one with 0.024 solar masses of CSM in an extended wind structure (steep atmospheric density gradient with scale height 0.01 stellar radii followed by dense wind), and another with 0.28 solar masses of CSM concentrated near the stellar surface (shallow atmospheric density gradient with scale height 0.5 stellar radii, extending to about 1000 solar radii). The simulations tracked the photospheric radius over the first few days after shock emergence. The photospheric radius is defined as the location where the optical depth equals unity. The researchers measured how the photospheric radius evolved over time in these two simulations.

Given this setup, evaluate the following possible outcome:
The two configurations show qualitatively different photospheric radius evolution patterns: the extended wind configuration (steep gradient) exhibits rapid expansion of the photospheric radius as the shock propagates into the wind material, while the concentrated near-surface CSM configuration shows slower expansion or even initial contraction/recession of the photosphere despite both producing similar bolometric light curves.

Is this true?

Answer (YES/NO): YES